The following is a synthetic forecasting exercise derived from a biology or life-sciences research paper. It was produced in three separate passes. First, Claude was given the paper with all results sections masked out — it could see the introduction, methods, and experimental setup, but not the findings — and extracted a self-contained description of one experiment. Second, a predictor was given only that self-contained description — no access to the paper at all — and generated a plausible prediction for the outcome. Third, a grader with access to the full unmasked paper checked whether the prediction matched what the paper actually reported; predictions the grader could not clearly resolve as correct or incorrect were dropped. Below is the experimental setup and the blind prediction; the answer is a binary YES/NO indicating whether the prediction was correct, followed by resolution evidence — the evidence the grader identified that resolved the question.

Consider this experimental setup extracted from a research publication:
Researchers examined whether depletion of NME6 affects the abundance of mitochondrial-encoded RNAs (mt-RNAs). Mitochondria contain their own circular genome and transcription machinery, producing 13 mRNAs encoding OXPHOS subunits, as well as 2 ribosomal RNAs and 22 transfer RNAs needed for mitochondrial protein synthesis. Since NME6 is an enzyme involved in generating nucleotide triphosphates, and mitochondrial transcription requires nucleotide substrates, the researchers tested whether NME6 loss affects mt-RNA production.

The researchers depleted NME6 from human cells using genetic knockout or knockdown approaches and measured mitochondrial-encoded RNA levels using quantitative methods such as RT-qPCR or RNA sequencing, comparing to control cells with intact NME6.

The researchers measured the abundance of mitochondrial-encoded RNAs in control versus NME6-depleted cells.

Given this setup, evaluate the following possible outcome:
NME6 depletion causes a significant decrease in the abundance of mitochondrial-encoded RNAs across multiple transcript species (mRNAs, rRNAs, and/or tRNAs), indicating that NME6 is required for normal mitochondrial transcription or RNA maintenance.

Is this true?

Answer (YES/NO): NO